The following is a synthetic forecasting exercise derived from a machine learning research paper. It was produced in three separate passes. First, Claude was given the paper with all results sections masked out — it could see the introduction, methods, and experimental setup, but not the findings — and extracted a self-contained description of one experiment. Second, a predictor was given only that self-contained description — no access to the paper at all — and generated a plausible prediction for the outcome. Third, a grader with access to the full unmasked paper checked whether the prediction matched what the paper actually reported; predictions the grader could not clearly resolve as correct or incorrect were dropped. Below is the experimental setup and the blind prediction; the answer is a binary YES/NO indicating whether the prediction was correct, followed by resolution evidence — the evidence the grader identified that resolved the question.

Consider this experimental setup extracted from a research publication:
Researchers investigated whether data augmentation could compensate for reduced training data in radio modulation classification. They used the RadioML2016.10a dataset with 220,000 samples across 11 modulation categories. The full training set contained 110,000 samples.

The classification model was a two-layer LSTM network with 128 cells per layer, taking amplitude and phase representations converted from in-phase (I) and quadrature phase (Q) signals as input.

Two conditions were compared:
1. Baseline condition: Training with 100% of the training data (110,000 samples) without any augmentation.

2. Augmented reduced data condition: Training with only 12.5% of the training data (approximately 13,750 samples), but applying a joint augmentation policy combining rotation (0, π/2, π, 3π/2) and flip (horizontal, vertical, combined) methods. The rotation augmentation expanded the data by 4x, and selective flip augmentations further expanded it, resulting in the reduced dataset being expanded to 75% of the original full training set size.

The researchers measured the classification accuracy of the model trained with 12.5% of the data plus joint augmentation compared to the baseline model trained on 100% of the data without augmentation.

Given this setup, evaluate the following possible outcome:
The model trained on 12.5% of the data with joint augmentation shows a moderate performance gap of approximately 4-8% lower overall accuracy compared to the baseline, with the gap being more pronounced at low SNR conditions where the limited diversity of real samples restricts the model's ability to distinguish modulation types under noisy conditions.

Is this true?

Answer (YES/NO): NO